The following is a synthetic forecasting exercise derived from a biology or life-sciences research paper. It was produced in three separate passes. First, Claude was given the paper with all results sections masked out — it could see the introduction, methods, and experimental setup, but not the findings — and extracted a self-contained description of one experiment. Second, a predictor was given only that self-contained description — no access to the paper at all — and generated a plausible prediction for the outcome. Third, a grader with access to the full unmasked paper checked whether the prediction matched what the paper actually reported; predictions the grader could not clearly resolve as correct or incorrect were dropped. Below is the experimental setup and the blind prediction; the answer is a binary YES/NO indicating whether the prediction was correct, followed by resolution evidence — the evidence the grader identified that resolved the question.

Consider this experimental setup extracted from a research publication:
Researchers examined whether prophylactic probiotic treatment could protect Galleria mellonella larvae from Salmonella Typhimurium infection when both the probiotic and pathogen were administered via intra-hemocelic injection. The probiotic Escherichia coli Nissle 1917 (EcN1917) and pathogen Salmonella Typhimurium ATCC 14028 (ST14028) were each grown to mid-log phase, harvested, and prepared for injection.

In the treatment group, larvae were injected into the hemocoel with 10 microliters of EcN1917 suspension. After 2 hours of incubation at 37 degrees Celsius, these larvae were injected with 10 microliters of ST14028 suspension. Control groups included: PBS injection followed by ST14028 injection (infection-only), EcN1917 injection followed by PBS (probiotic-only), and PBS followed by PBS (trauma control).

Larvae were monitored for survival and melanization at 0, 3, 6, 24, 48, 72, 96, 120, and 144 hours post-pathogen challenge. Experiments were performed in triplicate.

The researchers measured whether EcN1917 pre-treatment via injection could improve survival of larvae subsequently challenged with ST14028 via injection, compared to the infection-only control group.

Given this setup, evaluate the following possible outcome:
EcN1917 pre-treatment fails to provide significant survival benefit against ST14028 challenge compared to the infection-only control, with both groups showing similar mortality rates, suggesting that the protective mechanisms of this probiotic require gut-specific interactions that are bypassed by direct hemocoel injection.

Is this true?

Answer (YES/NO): NO